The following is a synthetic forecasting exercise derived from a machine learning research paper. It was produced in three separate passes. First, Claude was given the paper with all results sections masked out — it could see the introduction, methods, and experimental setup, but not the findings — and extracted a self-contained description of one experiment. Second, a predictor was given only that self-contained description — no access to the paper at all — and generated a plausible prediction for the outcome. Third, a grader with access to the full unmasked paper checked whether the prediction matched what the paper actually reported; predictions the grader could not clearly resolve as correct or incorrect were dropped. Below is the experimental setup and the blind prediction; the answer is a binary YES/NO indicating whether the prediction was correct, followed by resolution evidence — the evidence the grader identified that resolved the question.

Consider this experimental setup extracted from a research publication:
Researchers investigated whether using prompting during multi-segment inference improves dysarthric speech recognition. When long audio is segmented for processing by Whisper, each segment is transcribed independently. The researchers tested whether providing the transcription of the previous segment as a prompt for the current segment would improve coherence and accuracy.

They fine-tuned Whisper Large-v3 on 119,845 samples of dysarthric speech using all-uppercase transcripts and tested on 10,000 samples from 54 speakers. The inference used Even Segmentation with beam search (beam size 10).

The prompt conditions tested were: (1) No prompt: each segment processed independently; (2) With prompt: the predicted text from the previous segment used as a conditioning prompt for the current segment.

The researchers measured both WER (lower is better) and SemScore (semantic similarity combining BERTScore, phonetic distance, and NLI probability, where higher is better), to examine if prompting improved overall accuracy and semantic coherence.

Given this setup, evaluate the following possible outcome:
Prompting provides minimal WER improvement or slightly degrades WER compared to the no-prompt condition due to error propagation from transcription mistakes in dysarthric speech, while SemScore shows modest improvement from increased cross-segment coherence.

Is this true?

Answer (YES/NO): YES